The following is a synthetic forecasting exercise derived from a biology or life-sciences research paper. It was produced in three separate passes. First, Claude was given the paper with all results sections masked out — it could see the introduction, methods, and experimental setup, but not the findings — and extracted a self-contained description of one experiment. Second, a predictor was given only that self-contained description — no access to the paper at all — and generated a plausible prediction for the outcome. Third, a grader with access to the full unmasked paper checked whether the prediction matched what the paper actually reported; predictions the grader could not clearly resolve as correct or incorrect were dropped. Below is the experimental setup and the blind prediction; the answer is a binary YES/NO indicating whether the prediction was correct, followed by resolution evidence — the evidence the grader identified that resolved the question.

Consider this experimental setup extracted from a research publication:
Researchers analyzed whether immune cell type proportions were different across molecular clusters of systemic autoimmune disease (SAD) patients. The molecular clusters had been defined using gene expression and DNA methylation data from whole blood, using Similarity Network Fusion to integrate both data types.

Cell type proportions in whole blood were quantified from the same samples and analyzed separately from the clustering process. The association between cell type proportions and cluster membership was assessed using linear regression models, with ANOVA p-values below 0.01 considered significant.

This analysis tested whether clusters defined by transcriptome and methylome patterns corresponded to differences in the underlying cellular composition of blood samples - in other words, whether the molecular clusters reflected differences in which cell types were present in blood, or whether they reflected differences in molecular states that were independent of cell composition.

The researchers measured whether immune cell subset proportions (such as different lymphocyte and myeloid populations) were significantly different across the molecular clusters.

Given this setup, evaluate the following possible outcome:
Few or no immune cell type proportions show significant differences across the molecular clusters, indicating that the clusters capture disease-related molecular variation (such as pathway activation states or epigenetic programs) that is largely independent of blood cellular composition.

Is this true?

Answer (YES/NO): NO